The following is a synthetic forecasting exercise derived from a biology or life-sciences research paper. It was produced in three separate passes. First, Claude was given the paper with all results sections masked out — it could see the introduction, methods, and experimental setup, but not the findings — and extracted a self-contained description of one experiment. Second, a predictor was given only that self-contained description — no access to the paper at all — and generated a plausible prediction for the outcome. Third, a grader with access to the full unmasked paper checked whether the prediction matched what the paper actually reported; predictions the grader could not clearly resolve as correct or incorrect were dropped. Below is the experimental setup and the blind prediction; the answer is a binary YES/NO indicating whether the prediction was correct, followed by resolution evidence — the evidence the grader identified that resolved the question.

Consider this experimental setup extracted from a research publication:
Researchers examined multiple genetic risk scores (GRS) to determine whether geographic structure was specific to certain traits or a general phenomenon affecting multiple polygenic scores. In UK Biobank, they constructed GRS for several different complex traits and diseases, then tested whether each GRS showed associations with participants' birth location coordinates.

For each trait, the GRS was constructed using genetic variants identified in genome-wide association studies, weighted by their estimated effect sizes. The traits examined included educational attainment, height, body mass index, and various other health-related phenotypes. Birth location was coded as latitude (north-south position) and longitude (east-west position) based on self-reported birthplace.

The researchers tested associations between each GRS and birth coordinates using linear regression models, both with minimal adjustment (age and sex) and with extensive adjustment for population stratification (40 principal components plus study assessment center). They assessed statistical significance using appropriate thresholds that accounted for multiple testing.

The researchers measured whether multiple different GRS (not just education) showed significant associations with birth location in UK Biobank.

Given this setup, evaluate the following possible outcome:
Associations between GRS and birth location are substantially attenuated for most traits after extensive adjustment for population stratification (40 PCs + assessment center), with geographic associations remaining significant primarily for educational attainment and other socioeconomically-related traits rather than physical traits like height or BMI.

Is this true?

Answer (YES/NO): NO